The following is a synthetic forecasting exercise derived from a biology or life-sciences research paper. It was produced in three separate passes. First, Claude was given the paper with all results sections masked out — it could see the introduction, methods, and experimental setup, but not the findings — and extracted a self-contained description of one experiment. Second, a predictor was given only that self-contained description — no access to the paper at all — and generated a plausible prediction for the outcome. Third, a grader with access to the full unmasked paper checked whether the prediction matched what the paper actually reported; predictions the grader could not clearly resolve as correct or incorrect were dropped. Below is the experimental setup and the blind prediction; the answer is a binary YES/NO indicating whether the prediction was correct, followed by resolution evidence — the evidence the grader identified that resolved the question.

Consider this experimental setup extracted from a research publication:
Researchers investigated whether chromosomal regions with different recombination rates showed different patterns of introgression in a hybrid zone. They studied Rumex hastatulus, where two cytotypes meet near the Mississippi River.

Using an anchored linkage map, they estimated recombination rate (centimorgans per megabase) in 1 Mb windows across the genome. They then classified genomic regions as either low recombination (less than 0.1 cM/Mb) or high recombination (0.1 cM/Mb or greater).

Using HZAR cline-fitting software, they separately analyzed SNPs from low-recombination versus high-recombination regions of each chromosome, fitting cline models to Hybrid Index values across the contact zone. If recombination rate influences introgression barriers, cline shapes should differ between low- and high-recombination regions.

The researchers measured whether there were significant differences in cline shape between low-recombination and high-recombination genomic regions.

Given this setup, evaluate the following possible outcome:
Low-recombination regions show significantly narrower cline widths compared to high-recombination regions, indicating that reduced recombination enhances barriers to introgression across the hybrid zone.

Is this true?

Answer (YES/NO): NO